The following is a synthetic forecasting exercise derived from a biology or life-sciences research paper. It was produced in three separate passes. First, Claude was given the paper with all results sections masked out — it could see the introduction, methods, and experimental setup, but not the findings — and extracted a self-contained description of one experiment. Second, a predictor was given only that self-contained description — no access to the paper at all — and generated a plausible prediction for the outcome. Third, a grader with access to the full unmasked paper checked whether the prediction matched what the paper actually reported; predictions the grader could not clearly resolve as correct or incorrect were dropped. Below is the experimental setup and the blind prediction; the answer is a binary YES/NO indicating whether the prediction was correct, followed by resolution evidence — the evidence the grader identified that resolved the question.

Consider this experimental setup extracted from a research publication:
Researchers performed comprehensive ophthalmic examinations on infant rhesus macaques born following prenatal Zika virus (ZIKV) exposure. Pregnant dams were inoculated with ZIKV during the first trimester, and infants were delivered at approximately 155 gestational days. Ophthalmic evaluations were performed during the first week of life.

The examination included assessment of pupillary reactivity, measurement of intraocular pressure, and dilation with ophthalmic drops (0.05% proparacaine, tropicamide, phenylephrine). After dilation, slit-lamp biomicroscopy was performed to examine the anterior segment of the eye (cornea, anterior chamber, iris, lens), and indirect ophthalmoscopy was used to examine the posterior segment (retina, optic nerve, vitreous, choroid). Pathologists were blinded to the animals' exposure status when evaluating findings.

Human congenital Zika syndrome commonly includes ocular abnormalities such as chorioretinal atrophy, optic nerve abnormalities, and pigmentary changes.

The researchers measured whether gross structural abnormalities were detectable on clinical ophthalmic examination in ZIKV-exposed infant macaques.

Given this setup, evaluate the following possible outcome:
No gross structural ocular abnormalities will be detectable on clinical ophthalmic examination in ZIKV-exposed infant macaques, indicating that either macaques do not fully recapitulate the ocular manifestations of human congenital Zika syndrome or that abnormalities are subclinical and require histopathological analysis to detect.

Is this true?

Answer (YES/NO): YES